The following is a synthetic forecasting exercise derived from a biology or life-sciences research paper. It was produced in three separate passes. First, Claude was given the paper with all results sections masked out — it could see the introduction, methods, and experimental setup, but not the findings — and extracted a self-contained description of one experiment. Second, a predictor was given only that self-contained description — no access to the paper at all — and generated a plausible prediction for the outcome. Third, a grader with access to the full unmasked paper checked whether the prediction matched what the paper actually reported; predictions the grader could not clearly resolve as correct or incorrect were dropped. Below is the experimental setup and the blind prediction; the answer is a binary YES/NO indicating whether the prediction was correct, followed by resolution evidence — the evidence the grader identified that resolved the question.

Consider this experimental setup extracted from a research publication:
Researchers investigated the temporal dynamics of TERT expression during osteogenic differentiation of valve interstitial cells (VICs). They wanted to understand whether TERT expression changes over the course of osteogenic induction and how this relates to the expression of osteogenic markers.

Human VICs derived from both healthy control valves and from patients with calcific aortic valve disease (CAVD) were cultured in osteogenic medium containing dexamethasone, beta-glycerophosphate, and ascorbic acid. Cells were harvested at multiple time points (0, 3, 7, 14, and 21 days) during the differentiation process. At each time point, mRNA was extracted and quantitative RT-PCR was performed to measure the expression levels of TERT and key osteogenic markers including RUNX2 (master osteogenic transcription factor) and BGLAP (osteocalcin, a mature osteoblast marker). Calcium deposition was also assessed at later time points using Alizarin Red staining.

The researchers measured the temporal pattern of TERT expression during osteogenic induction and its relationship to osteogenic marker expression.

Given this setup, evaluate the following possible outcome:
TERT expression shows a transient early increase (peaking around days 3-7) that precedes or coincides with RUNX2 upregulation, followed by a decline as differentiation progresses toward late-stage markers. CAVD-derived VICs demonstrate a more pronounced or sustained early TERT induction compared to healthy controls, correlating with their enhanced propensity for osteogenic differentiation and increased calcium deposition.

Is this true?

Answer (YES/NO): NO